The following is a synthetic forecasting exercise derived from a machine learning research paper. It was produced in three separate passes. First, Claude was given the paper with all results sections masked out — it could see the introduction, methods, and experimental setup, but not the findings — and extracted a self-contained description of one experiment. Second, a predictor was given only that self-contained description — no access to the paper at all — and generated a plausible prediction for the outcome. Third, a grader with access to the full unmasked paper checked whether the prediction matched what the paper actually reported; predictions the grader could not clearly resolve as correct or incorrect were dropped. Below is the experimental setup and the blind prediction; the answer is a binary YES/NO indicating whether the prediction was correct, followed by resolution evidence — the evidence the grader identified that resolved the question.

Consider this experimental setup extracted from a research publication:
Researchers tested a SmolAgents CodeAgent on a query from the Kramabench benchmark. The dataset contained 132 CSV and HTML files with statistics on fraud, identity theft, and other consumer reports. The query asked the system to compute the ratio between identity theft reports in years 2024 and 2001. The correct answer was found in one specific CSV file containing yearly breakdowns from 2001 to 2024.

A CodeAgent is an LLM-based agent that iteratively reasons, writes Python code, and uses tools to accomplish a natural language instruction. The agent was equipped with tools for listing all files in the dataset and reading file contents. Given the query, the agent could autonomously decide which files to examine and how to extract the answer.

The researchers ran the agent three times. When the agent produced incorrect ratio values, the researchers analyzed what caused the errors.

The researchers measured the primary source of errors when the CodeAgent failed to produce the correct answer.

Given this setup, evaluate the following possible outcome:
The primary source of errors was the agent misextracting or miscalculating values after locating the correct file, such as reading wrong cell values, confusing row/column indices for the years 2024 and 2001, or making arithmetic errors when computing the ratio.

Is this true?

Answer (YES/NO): NO